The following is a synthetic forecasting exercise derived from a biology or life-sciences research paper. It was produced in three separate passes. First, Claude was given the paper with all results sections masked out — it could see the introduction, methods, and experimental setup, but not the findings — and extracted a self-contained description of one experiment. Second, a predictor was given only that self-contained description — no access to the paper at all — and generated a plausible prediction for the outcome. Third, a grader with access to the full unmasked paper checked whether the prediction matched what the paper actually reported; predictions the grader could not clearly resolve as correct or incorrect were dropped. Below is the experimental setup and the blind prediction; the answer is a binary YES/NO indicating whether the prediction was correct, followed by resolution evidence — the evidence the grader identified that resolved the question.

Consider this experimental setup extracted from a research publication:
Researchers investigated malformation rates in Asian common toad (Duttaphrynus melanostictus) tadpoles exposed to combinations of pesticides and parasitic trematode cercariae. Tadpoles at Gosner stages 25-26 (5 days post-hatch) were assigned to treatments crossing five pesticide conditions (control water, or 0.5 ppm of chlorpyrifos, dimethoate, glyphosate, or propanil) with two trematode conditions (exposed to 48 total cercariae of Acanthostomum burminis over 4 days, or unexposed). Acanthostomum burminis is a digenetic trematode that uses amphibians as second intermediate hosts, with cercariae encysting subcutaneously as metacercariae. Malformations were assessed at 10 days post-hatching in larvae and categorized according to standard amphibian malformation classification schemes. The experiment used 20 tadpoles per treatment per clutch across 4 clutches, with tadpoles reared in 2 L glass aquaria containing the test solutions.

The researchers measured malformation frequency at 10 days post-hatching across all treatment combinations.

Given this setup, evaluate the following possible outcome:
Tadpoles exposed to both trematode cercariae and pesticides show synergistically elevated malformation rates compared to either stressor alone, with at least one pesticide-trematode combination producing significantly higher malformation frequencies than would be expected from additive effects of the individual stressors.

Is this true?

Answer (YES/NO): NO